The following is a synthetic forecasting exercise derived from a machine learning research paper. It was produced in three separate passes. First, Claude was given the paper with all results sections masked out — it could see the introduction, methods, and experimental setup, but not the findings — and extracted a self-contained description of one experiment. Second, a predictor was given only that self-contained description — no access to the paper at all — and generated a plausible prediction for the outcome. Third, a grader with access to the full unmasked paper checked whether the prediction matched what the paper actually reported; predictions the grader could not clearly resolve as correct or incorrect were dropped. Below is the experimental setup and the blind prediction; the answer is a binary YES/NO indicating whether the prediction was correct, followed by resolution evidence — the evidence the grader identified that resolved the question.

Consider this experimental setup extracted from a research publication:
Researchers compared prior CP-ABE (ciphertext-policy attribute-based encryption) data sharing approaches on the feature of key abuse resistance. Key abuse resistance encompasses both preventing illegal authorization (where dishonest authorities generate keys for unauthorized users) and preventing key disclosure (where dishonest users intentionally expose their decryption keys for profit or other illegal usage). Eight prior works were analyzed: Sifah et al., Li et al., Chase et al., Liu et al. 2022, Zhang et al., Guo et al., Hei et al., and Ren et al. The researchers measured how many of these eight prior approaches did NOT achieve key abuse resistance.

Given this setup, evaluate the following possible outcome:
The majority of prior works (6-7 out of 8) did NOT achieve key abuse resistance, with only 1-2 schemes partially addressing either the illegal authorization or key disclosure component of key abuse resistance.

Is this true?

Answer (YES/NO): NO